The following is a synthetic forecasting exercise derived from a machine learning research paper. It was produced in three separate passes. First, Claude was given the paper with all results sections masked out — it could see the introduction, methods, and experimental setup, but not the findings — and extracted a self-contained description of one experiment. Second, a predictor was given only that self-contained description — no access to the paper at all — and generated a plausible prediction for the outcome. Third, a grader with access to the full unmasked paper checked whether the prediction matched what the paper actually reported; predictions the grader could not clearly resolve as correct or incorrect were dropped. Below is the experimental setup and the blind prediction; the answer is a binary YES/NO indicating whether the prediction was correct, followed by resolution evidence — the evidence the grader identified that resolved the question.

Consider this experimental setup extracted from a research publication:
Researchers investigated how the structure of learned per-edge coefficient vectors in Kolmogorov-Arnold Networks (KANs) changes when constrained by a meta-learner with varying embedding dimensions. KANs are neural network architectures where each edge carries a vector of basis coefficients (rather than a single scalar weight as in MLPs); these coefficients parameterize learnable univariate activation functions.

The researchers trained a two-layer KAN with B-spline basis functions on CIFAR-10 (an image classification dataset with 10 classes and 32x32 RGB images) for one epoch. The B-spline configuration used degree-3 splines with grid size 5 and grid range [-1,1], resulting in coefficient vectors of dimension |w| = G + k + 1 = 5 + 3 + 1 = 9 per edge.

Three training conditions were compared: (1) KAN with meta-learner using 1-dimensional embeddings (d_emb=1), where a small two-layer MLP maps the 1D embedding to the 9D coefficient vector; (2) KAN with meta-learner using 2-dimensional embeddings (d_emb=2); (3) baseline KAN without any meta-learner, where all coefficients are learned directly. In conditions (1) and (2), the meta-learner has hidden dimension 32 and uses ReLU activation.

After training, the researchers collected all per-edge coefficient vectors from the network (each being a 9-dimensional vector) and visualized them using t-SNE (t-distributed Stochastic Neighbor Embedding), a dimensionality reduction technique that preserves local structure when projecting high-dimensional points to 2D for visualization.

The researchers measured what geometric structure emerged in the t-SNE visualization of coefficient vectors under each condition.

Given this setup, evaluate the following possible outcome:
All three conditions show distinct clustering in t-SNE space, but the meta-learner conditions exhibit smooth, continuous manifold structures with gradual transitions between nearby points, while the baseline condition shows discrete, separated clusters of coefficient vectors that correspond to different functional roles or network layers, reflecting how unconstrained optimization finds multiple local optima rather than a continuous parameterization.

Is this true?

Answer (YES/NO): NO